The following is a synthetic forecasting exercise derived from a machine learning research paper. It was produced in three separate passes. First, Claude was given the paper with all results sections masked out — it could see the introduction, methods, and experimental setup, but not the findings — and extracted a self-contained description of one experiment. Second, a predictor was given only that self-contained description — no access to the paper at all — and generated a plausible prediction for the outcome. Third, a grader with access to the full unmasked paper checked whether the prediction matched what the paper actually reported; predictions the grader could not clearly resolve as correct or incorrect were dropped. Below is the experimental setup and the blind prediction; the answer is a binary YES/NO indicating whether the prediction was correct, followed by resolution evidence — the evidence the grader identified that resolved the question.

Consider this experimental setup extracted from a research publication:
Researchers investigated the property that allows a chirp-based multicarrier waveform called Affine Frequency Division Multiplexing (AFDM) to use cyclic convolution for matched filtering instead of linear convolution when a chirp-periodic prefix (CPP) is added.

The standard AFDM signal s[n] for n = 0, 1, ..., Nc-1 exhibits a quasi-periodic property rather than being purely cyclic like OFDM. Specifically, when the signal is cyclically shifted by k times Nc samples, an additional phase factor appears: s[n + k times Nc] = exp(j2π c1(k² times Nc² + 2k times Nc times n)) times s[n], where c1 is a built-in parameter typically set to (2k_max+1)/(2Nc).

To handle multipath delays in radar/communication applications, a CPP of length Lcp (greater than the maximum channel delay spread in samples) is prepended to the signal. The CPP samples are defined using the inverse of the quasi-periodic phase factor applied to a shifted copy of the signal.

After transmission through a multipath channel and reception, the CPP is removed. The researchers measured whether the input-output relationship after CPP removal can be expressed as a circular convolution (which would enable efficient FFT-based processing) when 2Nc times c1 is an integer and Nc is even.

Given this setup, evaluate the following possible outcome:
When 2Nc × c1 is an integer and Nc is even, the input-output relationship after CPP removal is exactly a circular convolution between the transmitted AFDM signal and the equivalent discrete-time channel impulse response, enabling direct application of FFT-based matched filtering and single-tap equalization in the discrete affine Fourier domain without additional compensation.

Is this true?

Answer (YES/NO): NO